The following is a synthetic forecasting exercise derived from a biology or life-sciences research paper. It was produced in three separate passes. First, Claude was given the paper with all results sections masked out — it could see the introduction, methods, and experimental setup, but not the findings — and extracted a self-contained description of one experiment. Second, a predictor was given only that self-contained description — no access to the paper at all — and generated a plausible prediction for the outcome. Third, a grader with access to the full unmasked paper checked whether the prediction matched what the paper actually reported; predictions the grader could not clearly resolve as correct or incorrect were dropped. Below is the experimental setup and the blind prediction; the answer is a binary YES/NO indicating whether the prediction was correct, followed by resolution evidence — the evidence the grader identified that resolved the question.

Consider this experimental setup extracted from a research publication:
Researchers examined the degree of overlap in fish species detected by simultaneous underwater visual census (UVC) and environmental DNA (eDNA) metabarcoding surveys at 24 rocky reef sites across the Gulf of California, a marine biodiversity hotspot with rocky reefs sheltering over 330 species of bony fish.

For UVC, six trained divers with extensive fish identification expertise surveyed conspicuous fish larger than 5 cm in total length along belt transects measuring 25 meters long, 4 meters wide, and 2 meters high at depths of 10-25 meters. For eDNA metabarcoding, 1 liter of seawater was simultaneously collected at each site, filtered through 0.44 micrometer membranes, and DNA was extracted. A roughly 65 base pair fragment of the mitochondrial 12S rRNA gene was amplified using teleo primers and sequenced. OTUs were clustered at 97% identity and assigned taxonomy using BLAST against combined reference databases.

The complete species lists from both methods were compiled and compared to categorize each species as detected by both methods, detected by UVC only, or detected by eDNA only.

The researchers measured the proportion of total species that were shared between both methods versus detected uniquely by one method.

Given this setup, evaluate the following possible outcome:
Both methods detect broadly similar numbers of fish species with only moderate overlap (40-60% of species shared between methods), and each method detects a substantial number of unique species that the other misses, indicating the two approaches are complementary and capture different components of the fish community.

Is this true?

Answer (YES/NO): NO